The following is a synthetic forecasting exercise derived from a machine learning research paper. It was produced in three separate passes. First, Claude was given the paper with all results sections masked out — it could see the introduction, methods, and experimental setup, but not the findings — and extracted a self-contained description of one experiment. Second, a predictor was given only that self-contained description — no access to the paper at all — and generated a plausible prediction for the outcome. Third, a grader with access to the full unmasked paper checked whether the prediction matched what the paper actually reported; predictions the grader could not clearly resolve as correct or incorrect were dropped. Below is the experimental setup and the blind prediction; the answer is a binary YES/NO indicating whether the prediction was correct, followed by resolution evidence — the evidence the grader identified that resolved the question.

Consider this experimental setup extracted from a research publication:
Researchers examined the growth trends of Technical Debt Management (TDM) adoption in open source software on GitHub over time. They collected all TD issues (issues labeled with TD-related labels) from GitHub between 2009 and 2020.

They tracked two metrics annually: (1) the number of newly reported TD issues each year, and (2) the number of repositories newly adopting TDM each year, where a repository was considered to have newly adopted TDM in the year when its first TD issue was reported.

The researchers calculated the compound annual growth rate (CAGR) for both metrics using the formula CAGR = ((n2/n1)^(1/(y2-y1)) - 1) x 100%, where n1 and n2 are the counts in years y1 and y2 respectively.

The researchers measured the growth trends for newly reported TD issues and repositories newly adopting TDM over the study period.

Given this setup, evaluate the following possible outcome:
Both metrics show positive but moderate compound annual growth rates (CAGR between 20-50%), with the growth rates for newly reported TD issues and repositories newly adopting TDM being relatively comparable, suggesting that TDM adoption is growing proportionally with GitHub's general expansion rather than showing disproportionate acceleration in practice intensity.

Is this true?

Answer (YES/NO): NO